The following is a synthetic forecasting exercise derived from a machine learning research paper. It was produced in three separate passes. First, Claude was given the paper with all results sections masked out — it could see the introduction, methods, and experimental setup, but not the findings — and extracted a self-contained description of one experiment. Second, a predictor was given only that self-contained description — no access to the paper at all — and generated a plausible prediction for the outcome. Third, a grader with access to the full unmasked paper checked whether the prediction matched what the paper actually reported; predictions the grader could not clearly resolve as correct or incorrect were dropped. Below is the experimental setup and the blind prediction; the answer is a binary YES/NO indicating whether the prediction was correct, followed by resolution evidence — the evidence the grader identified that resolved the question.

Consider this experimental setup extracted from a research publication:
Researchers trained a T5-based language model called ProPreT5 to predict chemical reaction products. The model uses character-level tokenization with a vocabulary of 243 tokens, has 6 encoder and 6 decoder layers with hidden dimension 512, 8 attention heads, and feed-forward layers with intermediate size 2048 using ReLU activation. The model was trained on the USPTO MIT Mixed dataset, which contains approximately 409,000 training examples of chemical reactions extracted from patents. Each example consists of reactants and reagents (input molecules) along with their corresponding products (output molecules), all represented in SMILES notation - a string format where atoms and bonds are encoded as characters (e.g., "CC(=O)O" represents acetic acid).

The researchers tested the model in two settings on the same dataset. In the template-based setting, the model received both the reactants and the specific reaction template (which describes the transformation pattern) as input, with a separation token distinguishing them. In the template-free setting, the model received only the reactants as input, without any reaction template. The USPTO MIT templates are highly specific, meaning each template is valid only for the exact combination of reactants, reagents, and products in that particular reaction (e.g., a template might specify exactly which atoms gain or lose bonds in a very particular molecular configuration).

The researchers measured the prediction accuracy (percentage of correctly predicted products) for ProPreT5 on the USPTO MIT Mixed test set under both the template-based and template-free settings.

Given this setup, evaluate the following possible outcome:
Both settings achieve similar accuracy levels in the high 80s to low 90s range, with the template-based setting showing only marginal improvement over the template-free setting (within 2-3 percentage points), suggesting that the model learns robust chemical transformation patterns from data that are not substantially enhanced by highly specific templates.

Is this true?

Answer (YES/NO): NO